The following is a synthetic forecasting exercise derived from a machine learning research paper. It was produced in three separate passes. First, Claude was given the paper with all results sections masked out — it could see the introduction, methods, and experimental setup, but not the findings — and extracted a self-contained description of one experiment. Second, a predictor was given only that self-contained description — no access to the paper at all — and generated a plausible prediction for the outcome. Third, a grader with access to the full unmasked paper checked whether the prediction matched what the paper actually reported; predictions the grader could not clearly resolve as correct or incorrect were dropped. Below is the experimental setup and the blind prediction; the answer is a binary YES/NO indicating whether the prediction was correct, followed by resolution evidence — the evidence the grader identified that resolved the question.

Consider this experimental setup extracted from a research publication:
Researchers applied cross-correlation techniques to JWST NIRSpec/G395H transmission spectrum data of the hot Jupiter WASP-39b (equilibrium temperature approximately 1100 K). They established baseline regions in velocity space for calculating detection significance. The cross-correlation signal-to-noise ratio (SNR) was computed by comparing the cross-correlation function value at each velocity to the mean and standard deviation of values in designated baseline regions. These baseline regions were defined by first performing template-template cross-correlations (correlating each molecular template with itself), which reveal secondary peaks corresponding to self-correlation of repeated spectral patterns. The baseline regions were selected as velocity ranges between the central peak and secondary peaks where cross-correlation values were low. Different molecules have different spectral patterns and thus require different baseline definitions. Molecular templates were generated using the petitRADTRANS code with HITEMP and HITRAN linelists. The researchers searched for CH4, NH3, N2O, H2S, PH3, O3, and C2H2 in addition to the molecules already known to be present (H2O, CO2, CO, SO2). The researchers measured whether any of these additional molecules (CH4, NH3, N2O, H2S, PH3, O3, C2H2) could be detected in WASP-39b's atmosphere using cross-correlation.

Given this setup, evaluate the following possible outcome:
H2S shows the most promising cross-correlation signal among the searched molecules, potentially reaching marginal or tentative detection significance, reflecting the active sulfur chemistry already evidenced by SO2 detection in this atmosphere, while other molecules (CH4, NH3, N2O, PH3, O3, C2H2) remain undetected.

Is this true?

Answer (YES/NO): NO